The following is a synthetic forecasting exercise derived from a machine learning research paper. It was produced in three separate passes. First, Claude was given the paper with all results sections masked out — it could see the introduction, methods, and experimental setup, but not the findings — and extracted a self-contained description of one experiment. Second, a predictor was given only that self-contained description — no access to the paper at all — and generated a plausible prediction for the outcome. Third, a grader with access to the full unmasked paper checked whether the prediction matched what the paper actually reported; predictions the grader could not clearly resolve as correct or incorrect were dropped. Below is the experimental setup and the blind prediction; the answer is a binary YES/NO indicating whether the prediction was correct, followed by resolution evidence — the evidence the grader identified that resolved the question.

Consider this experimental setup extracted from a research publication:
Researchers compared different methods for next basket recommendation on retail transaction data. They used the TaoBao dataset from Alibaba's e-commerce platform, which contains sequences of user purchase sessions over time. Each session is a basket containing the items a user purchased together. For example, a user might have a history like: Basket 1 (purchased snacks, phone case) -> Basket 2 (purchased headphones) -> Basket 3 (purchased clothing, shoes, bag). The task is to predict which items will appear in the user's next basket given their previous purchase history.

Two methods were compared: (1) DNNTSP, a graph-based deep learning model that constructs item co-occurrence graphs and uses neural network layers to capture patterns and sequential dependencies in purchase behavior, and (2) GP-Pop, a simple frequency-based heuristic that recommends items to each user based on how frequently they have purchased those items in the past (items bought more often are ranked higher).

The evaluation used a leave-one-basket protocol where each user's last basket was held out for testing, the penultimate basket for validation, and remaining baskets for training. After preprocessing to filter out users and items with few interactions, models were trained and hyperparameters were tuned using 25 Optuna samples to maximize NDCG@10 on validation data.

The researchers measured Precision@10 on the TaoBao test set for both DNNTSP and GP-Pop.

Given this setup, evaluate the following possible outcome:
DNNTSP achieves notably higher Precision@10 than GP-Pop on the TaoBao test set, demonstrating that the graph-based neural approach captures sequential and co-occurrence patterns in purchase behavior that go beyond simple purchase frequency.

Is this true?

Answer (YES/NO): NO